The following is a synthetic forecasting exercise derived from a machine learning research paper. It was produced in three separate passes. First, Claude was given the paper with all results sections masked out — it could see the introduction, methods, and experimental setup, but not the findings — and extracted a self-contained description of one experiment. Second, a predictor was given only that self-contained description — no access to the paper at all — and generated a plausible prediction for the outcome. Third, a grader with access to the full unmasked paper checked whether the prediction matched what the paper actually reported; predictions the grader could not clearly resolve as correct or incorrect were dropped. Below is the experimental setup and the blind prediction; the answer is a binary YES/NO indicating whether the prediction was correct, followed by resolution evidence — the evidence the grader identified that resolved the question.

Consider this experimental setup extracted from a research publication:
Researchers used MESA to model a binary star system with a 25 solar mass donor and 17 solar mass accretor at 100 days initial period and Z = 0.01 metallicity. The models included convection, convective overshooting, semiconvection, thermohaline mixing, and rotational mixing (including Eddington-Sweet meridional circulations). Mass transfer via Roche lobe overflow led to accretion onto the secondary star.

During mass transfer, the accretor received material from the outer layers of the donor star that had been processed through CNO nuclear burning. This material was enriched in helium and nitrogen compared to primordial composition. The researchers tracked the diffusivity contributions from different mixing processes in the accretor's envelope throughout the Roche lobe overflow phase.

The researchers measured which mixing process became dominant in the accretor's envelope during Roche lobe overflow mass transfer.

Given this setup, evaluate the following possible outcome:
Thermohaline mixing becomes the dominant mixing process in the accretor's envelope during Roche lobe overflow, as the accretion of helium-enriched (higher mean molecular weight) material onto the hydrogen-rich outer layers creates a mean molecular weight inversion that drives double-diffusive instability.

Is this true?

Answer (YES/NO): YES